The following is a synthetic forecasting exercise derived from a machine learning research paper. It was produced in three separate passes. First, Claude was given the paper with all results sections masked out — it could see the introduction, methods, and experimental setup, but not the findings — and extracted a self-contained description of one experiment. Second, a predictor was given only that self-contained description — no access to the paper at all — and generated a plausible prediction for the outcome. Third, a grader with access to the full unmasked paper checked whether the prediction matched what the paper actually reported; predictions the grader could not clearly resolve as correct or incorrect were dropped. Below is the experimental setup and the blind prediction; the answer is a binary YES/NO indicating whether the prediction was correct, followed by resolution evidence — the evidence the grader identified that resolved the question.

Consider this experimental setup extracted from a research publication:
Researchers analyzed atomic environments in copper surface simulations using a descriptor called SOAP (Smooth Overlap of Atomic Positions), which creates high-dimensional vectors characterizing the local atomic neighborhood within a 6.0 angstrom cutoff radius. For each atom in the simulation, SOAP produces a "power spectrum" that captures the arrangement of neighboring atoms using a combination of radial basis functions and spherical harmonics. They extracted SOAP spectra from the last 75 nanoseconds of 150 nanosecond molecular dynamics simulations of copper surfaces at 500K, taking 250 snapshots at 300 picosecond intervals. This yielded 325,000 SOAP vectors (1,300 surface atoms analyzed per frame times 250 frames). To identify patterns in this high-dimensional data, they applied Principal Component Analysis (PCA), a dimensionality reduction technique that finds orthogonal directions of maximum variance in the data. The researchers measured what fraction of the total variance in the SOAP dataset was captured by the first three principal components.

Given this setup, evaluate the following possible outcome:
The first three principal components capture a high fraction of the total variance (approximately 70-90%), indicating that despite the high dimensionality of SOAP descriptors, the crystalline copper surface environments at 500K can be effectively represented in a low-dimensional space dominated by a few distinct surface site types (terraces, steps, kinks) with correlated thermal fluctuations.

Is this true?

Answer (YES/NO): NO